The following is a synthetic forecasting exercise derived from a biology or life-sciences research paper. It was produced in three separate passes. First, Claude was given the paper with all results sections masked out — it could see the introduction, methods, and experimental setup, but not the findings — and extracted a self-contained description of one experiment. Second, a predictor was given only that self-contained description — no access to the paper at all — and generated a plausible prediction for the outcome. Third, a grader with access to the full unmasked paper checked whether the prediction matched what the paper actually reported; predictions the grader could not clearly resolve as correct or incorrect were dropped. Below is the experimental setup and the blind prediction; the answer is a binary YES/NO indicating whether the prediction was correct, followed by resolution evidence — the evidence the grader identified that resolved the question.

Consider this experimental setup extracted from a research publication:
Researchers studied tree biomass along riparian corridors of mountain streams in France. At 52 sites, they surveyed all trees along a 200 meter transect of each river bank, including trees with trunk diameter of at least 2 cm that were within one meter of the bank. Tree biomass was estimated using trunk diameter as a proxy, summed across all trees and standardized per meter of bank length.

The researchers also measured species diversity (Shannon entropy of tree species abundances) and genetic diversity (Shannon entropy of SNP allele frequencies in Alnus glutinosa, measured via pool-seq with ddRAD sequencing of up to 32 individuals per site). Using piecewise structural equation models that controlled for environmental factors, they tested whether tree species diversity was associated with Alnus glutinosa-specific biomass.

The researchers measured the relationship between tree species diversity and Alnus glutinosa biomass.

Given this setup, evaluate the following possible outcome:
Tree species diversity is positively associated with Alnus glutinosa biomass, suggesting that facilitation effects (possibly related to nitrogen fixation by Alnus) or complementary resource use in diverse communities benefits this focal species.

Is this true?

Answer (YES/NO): NO